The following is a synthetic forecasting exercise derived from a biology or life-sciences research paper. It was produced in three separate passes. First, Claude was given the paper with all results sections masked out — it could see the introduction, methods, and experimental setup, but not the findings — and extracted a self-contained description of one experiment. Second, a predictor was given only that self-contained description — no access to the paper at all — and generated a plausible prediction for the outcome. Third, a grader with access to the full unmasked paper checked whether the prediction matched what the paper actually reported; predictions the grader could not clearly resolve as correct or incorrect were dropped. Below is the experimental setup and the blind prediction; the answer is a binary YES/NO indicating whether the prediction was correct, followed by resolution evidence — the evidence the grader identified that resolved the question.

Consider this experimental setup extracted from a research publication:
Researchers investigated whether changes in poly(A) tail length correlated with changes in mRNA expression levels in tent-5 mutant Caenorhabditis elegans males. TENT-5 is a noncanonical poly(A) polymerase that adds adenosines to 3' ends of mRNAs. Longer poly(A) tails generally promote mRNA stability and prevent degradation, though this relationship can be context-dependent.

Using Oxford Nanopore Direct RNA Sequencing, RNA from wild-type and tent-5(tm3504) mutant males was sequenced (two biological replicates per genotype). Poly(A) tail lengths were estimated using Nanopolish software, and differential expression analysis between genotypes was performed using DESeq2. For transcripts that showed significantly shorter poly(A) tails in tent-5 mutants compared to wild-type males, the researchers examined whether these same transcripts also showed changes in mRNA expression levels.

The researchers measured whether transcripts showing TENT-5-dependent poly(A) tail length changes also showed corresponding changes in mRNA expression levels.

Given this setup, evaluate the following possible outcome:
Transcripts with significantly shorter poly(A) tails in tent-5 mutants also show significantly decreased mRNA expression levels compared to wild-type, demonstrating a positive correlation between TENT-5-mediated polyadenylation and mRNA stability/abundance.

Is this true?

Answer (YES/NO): NO